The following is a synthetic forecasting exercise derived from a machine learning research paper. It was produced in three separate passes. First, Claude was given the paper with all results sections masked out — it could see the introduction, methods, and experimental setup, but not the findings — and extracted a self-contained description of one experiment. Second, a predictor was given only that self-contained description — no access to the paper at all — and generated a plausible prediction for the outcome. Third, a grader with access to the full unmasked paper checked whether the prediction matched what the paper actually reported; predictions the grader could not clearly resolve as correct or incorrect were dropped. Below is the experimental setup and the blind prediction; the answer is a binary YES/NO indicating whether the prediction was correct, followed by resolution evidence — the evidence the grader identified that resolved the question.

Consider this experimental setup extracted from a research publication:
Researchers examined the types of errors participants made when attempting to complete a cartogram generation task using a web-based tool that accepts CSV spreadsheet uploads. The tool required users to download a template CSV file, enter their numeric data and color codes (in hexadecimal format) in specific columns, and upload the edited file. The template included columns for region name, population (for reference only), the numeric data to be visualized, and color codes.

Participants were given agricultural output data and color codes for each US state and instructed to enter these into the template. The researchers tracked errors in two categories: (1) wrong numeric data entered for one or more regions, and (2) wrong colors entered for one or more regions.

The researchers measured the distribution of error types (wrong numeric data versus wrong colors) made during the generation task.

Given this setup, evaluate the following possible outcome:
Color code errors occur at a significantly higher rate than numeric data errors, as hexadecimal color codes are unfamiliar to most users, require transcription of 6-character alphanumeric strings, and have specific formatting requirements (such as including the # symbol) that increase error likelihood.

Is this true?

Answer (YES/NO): YES